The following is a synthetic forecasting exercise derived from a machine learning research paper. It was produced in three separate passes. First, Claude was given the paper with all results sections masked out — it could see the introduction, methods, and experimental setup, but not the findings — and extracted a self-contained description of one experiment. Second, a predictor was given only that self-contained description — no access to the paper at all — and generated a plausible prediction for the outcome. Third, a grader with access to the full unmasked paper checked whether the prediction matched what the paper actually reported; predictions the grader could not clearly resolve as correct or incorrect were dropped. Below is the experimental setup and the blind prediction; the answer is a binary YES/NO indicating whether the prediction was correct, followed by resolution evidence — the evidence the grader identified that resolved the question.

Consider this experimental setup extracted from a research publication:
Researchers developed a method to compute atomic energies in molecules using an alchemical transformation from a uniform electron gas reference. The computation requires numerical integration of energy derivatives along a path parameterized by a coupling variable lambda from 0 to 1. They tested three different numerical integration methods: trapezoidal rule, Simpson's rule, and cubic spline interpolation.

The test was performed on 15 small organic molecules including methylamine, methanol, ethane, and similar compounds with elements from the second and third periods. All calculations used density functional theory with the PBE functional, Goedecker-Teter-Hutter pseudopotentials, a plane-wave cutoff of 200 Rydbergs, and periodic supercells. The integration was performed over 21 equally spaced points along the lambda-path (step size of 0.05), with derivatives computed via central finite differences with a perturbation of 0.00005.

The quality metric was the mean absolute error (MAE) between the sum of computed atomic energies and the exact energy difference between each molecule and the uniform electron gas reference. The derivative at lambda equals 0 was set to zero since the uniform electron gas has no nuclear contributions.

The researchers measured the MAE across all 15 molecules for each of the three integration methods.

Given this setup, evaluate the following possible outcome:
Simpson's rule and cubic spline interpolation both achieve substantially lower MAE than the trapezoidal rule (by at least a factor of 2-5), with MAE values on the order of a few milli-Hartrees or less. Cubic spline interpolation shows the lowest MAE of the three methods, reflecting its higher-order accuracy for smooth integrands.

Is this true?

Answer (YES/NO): NO